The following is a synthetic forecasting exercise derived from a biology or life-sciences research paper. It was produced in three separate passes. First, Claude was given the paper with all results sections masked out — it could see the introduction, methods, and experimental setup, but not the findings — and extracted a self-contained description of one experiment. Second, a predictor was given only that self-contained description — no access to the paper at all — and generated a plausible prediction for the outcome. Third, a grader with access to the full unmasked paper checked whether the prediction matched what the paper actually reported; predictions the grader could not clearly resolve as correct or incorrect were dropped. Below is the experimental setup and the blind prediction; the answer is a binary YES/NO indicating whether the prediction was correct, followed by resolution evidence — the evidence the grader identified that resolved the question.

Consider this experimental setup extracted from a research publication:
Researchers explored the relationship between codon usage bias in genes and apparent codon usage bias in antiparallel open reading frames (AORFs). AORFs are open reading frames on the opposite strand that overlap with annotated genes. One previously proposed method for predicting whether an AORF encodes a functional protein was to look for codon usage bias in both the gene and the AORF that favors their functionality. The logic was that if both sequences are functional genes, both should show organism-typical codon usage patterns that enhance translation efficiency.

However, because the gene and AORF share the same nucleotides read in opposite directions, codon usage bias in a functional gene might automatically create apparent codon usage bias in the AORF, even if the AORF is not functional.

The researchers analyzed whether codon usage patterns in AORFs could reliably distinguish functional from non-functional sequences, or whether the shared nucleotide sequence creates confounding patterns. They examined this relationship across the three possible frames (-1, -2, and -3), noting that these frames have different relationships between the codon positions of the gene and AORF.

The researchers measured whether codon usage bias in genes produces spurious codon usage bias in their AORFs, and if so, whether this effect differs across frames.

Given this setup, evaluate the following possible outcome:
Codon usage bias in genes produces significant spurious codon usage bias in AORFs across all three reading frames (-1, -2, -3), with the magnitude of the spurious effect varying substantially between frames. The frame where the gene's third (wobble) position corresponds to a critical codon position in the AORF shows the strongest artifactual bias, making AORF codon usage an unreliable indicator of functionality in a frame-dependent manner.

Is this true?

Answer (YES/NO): YES